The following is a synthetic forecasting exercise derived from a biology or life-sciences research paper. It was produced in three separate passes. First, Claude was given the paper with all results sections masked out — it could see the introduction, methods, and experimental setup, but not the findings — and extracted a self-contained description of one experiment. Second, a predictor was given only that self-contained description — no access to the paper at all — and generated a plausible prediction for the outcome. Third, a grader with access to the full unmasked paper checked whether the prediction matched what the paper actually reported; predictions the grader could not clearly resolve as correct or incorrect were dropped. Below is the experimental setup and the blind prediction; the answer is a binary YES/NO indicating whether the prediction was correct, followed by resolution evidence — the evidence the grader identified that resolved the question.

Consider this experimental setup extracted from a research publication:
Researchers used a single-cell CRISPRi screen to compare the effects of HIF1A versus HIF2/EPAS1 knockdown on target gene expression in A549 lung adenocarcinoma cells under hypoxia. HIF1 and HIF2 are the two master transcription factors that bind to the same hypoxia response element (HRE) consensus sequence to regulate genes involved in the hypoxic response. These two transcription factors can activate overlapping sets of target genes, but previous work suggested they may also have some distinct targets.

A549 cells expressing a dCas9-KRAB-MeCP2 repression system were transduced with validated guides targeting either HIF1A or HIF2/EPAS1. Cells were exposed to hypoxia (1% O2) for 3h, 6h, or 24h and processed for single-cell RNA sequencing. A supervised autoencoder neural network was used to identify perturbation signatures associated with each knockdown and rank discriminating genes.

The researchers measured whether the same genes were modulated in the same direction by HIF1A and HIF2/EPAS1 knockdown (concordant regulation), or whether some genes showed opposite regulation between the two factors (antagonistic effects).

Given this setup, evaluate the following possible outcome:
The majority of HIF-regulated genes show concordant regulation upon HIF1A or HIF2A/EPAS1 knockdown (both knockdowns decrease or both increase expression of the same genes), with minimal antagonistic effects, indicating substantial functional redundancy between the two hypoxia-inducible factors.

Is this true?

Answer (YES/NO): NO